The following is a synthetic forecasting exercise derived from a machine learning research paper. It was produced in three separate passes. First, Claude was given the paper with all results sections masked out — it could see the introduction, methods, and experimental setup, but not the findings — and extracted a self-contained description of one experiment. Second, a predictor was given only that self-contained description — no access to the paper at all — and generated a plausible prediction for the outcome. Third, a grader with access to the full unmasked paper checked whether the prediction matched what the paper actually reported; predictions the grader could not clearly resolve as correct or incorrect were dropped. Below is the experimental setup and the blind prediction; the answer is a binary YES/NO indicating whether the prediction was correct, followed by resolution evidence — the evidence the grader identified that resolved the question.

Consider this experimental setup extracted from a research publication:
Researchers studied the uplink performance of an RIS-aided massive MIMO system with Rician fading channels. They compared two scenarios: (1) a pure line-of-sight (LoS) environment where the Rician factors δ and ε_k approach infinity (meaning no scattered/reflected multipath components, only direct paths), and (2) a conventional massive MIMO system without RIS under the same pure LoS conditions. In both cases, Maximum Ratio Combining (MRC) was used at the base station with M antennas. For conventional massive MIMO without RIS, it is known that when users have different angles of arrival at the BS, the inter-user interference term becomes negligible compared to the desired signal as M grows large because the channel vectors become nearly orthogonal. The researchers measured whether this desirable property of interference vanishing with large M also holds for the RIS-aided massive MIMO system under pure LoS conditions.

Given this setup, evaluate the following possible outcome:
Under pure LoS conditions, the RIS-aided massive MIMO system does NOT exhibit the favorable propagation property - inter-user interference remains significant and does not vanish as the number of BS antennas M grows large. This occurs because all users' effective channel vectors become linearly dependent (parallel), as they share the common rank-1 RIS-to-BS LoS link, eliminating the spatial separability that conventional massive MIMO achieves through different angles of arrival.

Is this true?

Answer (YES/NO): YES